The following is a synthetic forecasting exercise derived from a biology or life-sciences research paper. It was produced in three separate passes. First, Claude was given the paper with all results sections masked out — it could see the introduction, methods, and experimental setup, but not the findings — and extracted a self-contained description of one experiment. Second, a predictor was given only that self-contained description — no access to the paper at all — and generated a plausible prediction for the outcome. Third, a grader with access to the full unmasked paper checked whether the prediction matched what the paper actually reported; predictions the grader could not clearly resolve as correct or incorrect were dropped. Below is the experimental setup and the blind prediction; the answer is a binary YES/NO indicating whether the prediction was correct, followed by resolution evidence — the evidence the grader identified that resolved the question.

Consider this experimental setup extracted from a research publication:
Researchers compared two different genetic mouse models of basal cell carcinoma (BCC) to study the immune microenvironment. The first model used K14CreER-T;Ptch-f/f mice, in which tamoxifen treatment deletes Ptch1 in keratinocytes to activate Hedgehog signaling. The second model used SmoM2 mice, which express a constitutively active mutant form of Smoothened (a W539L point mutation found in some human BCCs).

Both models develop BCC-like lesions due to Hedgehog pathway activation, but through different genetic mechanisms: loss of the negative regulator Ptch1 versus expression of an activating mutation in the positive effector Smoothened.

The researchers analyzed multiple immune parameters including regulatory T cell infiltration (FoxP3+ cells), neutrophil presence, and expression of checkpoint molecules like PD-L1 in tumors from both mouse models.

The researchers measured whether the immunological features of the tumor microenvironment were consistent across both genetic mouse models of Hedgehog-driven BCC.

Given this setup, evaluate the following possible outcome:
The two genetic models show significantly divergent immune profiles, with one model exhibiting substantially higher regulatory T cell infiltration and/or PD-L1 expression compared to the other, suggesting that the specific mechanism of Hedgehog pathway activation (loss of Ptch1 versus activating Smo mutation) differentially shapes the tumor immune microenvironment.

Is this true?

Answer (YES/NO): NO